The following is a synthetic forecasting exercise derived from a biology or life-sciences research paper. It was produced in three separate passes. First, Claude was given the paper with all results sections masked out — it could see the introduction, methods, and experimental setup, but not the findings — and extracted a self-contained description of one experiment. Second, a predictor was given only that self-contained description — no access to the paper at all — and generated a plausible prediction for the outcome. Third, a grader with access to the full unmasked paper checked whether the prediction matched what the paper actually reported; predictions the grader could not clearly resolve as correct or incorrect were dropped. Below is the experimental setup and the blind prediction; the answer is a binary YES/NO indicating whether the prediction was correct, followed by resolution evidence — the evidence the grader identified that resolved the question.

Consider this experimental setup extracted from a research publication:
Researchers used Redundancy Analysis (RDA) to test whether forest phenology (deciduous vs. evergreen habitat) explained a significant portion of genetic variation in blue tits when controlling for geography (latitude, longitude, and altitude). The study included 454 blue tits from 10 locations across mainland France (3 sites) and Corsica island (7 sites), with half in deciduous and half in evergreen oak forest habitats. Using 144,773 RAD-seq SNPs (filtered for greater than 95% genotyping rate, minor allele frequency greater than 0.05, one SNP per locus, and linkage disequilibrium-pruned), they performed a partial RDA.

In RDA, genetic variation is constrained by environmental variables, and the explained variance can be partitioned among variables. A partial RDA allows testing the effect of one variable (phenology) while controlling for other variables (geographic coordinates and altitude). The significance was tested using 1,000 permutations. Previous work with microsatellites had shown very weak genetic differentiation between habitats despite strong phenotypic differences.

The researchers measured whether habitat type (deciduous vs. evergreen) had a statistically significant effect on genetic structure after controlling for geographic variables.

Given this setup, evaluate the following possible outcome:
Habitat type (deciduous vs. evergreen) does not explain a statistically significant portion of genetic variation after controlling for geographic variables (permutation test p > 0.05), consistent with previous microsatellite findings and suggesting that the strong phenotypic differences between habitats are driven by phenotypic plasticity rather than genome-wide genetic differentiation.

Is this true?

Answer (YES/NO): NO